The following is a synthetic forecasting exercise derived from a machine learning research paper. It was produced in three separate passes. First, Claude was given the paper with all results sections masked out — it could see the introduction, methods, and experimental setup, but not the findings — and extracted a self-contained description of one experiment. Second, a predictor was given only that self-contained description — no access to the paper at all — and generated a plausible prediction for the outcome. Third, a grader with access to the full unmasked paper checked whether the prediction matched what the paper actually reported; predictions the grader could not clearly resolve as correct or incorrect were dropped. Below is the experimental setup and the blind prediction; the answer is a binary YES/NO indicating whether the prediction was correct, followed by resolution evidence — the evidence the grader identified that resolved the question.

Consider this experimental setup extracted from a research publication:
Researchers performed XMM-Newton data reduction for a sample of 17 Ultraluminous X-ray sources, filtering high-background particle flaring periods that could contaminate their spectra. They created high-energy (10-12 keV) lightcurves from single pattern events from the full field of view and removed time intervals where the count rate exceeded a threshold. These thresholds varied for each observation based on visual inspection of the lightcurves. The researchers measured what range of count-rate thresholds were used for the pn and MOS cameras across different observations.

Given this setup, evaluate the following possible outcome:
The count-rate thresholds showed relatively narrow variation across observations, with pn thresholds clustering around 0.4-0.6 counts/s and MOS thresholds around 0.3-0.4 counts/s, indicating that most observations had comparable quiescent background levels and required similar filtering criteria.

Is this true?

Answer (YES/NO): NO